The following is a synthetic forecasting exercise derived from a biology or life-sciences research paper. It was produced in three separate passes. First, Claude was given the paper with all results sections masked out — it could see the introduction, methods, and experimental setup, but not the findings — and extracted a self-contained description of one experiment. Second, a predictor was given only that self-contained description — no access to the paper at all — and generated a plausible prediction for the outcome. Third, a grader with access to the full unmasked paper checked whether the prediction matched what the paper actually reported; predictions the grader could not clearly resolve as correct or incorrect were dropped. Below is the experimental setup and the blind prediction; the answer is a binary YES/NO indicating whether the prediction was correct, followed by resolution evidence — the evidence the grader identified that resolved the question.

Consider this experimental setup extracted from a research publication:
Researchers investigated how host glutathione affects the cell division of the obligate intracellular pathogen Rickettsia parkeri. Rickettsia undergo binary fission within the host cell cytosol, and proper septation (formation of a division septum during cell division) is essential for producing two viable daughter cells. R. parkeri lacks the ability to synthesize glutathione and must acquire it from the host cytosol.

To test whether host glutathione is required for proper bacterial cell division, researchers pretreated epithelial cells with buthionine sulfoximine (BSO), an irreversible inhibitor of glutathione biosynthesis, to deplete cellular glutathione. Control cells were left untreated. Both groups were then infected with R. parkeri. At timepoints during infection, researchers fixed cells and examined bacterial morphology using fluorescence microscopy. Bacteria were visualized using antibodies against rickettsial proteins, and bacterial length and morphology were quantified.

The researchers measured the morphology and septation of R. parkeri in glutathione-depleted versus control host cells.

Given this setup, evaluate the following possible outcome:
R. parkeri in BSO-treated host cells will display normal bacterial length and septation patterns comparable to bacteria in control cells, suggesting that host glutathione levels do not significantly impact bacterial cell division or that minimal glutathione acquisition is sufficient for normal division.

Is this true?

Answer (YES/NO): NO